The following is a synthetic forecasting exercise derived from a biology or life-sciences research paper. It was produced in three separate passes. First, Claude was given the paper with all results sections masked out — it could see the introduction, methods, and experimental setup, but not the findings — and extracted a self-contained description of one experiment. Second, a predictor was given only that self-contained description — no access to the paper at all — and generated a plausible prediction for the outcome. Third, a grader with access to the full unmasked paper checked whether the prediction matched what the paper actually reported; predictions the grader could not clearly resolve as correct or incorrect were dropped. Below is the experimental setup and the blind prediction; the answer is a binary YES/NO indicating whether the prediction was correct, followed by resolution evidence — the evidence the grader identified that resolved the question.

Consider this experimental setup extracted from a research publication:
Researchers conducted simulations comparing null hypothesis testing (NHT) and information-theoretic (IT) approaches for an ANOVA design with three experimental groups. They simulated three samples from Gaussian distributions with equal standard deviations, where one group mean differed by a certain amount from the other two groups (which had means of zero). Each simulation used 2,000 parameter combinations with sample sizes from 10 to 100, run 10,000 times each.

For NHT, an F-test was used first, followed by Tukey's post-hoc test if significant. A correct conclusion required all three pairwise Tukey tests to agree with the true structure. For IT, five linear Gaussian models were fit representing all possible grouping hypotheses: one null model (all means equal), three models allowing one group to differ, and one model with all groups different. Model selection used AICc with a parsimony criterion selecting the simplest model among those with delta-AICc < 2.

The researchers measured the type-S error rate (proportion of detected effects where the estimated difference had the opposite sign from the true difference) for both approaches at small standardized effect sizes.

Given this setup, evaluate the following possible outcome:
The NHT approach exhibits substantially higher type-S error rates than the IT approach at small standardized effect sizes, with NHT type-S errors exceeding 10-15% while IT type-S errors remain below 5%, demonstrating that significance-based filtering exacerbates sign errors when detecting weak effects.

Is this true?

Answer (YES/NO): NO